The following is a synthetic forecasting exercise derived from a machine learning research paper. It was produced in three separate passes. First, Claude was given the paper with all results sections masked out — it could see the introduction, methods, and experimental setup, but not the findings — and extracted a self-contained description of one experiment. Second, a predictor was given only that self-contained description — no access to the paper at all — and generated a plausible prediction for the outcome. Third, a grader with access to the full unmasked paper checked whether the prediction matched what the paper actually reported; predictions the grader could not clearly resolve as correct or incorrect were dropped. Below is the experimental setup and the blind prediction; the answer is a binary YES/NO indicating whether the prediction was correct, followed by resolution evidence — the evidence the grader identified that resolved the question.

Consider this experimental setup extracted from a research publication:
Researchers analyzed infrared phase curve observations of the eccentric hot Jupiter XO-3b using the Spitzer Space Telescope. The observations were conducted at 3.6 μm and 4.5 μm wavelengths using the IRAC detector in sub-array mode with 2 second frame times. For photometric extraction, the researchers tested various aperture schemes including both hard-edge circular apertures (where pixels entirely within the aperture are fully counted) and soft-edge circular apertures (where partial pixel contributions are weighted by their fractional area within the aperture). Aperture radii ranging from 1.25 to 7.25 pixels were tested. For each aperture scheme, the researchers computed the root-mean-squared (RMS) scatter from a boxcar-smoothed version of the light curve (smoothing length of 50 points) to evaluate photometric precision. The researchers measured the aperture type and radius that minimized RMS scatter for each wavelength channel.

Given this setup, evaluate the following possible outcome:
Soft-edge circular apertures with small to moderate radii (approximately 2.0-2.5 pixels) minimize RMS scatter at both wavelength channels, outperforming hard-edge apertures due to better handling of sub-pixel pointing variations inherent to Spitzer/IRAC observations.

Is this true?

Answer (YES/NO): NO